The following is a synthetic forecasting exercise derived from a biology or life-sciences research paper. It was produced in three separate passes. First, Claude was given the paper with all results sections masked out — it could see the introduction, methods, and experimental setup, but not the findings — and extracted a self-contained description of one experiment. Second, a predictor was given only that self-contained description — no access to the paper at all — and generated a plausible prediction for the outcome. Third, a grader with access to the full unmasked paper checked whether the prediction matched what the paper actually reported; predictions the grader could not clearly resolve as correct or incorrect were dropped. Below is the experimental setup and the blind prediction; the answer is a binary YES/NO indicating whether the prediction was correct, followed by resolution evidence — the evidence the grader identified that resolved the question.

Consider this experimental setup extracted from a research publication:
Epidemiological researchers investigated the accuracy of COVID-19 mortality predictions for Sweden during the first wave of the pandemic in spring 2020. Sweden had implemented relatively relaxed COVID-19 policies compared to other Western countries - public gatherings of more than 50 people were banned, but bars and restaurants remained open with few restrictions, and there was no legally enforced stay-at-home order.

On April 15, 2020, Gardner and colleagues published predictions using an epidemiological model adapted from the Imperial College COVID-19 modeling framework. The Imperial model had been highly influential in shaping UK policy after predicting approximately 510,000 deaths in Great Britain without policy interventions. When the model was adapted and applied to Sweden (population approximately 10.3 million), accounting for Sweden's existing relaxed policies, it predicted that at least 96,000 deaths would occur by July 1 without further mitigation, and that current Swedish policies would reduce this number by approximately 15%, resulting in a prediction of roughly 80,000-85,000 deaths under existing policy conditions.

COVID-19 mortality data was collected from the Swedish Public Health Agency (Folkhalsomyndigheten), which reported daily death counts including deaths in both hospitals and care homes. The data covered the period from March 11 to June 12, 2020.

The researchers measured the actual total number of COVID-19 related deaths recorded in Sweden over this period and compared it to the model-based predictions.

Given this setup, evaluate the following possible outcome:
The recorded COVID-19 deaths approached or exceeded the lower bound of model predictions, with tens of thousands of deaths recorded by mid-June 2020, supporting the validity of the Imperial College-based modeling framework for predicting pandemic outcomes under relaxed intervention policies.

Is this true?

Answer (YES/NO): NO